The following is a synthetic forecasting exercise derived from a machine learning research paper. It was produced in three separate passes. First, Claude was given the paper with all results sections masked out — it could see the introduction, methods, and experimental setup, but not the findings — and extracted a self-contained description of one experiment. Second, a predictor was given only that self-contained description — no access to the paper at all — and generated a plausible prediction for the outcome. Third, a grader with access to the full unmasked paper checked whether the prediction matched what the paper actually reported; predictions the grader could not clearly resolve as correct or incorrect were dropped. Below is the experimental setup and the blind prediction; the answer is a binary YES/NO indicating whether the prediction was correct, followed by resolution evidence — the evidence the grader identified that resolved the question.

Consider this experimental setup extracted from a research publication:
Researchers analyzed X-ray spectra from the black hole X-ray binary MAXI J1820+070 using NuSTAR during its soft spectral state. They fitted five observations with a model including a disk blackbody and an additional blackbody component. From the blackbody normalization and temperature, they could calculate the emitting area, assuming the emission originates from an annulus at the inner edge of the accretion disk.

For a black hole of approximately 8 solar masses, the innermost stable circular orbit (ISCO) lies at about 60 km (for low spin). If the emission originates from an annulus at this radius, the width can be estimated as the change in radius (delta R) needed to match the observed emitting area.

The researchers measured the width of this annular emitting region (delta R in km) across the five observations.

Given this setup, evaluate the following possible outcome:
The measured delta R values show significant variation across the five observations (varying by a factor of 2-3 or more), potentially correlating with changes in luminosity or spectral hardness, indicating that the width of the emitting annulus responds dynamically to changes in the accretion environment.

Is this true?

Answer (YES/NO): YES